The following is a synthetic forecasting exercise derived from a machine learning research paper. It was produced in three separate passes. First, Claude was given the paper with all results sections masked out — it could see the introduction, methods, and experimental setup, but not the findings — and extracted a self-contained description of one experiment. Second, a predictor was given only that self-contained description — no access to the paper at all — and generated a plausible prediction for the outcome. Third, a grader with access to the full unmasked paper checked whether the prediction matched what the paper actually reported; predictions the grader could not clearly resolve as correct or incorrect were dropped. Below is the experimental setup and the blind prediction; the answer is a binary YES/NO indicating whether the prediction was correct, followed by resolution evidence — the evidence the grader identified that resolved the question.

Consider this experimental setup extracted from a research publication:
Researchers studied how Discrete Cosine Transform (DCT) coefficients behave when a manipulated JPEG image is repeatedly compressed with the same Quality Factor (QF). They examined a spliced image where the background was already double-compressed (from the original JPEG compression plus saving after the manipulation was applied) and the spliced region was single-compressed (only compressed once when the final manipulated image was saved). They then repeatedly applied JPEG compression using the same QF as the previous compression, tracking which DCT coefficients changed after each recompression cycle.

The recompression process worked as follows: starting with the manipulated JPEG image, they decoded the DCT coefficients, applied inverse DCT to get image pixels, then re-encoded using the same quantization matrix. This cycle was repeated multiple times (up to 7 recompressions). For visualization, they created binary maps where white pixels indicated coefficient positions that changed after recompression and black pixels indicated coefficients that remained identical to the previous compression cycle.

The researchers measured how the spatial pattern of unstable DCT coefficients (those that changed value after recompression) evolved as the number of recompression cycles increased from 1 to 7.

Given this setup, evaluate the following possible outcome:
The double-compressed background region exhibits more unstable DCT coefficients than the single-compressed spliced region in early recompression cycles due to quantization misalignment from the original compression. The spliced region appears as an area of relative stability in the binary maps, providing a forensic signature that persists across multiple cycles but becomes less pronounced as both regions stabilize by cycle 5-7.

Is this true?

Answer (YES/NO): NO